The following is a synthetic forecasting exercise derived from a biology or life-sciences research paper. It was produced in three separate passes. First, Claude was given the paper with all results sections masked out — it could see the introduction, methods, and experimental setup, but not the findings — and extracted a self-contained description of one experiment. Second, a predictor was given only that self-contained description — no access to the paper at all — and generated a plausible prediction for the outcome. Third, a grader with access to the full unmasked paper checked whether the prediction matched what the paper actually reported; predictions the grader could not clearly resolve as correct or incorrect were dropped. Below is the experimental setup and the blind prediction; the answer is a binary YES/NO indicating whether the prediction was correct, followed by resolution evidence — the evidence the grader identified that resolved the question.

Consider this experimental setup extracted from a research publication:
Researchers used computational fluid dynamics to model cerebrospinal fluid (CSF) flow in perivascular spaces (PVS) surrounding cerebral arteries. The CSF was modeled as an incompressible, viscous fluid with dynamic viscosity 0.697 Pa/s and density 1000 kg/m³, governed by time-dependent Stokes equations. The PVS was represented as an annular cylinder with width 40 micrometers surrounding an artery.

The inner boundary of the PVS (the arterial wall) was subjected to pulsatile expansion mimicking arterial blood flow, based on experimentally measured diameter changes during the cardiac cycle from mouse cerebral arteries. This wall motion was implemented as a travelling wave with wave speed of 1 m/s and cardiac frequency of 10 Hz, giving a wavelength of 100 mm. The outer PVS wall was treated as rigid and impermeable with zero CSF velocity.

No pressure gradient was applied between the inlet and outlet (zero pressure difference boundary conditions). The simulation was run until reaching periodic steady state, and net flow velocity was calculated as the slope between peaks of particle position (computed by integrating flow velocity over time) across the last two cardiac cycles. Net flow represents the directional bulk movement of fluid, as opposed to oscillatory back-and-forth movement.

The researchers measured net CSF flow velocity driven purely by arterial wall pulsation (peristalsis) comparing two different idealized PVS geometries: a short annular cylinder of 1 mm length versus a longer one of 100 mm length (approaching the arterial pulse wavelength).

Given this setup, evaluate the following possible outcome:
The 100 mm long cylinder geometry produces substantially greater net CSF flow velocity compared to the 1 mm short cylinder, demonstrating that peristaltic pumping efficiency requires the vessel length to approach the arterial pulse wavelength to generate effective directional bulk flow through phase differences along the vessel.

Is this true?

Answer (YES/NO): NO